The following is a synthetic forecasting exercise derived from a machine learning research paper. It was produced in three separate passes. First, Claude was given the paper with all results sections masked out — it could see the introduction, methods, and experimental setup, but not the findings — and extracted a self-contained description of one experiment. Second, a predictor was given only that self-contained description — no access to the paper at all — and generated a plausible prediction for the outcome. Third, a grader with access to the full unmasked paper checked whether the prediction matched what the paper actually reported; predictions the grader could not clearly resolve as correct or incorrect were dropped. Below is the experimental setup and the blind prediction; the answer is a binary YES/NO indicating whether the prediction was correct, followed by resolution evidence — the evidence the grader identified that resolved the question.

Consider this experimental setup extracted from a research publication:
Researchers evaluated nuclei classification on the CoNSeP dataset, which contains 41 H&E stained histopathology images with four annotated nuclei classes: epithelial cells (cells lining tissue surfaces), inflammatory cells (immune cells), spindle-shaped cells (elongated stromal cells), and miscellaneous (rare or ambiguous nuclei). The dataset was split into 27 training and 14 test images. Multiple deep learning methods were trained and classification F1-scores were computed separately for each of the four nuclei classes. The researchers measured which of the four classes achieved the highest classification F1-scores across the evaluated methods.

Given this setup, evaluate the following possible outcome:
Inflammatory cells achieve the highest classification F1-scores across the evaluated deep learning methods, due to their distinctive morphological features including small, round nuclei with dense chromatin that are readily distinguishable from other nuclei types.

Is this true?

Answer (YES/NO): NO